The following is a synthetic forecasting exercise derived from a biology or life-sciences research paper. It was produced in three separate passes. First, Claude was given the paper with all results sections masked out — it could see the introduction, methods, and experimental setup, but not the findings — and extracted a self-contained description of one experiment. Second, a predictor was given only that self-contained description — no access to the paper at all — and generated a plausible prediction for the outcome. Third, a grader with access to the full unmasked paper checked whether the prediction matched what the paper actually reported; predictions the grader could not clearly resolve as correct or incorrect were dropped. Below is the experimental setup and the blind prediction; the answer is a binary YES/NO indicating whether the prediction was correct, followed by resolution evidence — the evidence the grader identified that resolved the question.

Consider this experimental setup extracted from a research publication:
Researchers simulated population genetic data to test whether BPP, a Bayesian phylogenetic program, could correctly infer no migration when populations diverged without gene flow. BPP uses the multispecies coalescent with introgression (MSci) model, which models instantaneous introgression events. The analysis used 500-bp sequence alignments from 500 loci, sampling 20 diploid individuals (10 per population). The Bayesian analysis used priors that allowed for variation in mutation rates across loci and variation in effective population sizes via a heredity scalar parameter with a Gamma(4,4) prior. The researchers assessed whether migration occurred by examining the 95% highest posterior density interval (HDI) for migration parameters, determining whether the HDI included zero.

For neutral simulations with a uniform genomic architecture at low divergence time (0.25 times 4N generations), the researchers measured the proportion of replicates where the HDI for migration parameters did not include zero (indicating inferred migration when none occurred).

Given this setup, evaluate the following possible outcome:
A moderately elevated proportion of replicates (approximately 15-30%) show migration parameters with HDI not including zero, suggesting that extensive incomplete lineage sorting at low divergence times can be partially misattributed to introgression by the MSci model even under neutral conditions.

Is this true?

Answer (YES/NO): NO